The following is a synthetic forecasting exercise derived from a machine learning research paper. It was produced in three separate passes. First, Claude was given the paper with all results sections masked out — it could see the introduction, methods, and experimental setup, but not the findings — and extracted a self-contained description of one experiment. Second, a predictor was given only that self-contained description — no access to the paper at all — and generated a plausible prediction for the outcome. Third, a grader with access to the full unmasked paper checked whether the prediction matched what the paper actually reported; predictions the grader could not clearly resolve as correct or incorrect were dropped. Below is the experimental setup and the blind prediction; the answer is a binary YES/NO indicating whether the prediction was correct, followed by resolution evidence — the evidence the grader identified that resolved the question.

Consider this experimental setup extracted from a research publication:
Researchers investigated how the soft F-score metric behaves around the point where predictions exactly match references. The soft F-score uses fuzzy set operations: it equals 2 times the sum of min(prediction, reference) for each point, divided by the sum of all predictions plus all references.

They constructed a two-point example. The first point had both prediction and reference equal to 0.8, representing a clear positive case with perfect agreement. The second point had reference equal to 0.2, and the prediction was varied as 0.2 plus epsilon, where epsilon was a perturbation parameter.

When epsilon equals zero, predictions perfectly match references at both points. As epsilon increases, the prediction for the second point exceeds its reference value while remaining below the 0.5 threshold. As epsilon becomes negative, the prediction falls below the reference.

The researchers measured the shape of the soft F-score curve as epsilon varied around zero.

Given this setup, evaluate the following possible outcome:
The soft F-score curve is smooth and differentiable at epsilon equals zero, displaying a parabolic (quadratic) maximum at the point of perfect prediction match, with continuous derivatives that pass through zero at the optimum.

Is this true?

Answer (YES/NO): NO